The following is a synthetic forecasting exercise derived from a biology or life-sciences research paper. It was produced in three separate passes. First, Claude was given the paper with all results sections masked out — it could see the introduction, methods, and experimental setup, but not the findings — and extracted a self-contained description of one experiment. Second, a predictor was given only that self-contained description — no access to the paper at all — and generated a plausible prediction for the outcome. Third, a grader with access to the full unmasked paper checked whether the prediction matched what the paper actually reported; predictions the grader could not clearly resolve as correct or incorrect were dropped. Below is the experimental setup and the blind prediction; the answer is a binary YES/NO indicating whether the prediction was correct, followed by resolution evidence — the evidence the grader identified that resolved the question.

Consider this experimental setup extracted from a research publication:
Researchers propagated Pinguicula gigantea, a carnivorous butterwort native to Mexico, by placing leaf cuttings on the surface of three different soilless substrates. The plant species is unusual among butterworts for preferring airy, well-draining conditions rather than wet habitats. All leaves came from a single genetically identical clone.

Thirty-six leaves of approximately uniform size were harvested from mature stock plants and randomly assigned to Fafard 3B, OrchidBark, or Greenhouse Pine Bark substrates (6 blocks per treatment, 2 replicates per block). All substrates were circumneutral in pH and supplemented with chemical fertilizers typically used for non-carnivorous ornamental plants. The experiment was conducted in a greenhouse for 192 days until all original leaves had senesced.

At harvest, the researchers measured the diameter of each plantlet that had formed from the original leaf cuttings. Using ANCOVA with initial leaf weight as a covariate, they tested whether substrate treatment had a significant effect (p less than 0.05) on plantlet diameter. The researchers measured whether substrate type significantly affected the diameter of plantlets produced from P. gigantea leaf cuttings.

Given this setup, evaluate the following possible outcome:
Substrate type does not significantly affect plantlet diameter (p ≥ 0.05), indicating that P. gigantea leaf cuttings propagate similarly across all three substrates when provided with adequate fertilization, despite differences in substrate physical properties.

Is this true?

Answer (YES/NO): YES